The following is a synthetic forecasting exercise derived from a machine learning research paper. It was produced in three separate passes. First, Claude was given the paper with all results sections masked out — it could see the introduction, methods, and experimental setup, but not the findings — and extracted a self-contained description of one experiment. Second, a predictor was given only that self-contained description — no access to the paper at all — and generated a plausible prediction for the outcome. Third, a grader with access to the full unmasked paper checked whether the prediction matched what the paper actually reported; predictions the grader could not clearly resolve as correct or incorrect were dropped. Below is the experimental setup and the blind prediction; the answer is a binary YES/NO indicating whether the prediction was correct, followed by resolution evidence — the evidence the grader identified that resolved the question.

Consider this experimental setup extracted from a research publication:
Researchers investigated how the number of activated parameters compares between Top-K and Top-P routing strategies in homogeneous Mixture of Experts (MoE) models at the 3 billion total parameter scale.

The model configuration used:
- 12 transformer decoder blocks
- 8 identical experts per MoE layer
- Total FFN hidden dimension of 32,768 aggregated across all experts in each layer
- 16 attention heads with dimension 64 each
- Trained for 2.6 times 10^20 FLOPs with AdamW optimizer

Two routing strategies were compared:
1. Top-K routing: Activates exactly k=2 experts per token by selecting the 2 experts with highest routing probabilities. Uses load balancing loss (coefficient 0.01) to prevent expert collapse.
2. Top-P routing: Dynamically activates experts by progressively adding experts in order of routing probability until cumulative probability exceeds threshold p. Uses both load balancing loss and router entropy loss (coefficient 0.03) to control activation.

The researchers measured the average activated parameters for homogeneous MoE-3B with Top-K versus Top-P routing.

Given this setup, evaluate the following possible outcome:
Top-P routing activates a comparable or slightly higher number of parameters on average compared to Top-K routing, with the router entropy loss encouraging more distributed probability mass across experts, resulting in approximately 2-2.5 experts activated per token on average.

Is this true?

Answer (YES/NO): NO